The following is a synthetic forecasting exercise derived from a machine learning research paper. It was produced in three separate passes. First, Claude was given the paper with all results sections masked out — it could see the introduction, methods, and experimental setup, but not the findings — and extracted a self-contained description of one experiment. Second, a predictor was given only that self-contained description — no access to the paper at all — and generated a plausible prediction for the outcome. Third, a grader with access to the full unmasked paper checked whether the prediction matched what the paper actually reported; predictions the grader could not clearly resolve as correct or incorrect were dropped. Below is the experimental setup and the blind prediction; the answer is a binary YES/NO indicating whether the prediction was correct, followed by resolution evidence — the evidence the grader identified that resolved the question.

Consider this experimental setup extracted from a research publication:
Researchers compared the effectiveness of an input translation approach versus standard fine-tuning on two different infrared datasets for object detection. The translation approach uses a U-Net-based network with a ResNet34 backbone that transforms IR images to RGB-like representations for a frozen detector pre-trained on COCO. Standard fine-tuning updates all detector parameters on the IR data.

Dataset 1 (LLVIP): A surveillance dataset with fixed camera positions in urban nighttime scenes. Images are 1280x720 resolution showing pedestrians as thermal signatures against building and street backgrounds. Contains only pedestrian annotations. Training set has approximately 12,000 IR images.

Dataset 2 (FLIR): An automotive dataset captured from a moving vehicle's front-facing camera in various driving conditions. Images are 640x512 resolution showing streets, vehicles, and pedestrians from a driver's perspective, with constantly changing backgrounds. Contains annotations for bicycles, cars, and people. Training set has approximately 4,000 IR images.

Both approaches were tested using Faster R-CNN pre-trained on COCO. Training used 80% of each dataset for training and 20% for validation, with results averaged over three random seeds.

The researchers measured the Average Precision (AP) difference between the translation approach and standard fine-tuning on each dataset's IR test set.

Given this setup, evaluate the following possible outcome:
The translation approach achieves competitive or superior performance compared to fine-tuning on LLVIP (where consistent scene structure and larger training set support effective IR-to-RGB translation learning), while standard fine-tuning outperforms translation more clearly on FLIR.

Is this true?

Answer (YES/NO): NO